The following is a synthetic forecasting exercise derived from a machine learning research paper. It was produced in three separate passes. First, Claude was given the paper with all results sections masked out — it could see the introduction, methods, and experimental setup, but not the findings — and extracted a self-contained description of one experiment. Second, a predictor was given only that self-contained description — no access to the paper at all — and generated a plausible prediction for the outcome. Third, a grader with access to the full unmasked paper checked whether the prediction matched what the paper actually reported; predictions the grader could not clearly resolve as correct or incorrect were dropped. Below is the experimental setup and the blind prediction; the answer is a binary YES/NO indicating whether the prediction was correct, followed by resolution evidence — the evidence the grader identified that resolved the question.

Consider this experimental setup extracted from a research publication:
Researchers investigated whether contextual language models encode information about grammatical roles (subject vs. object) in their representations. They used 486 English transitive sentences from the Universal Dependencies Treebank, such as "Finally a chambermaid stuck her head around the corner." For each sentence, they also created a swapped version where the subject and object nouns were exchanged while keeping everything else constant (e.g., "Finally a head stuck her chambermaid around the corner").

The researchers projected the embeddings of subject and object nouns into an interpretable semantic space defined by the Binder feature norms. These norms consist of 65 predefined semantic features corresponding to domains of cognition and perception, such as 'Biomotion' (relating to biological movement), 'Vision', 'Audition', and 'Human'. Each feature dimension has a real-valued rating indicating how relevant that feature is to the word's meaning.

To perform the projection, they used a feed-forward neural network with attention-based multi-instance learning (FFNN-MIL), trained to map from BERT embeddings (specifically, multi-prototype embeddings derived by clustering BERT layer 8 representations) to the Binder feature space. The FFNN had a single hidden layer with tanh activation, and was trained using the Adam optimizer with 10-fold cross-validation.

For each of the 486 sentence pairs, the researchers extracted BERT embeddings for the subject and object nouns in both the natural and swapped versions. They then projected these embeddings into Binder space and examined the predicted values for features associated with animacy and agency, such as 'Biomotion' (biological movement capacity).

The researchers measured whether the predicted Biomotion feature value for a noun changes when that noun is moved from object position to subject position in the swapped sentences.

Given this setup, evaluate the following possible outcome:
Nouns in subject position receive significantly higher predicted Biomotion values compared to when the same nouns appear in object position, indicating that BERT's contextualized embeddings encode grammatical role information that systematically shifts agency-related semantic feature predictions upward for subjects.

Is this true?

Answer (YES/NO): YES